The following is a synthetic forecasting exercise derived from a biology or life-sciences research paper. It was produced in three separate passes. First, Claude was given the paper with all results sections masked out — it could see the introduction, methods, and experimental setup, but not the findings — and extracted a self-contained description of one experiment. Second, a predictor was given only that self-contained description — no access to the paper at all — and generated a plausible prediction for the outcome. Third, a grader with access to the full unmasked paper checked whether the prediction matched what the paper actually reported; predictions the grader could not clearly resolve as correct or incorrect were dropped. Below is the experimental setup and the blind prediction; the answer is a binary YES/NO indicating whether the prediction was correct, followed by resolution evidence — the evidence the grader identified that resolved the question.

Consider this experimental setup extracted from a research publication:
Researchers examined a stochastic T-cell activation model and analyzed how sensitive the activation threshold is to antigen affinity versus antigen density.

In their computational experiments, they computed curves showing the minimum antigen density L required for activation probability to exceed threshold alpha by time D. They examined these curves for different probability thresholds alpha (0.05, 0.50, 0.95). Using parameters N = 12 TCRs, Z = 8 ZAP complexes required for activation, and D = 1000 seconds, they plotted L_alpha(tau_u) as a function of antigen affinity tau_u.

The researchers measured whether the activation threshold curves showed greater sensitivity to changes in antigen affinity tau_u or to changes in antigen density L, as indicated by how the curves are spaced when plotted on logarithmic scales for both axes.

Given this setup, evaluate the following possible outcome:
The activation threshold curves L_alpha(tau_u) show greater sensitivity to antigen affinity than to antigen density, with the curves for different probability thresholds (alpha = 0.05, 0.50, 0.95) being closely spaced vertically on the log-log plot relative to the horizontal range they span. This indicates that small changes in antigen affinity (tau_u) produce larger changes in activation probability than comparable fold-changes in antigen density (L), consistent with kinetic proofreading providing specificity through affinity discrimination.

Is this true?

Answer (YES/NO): YES